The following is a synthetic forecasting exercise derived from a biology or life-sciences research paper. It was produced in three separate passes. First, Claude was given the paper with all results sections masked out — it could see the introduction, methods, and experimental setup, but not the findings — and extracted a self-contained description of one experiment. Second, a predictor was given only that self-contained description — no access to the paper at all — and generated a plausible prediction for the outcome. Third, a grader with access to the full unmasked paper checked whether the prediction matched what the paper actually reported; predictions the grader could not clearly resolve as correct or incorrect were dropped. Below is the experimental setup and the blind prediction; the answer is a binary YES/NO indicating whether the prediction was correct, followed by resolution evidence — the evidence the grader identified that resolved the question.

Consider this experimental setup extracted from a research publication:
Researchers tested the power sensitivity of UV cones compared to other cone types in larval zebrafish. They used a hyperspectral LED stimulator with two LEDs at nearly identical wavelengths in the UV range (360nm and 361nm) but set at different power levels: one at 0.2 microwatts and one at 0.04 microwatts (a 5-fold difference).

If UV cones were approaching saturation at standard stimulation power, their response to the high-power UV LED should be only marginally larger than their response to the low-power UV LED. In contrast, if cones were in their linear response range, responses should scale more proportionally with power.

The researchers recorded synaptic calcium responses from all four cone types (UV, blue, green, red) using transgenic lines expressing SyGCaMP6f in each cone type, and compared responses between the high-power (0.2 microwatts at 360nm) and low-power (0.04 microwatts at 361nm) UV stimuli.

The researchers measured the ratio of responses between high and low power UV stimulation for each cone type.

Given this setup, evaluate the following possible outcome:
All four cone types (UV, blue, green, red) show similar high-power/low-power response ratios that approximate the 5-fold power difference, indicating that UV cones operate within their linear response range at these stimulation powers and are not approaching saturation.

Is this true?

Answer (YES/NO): NO